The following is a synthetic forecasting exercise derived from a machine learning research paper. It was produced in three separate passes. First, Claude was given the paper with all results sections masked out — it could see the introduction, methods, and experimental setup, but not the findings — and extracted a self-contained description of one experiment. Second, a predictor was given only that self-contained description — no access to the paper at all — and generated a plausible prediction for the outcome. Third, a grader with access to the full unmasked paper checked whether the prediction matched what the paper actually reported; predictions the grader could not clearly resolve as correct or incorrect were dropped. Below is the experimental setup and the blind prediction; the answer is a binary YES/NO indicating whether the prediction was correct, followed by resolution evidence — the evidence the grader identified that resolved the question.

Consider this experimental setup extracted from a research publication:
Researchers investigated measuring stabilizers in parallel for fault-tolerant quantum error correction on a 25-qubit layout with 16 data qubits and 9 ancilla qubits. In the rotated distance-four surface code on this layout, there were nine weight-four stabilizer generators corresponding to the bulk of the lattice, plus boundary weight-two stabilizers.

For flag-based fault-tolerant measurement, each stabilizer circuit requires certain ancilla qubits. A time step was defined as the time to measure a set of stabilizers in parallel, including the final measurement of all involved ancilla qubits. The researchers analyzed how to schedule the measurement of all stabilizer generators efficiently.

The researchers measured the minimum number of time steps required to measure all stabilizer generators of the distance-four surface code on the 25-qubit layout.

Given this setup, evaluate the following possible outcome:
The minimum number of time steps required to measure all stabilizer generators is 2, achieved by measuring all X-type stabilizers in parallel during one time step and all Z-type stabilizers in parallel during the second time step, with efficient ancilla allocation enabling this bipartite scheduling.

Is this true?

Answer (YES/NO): NO